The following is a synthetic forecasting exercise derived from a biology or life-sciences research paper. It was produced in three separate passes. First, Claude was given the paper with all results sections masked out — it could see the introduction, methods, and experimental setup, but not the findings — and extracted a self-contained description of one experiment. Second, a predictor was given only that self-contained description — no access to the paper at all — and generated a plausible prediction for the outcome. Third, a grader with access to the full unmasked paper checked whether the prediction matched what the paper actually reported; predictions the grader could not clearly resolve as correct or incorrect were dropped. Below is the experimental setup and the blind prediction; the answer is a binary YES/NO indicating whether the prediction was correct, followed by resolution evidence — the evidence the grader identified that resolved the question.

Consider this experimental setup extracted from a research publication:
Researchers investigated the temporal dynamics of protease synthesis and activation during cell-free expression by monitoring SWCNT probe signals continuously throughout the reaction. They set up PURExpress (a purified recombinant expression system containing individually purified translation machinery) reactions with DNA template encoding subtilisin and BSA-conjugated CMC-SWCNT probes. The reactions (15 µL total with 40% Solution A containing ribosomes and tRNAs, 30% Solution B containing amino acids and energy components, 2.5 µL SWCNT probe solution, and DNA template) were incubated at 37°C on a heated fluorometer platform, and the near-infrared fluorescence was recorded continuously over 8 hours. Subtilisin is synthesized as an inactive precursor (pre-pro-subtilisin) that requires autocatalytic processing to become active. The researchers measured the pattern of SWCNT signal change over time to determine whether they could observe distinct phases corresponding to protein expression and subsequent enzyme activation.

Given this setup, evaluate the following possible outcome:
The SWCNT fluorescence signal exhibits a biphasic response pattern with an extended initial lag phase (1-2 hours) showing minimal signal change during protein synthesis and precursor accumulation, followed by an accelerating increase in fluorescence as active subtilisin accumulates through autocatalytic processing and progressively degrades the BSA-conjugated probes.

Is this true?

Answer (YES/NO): NO